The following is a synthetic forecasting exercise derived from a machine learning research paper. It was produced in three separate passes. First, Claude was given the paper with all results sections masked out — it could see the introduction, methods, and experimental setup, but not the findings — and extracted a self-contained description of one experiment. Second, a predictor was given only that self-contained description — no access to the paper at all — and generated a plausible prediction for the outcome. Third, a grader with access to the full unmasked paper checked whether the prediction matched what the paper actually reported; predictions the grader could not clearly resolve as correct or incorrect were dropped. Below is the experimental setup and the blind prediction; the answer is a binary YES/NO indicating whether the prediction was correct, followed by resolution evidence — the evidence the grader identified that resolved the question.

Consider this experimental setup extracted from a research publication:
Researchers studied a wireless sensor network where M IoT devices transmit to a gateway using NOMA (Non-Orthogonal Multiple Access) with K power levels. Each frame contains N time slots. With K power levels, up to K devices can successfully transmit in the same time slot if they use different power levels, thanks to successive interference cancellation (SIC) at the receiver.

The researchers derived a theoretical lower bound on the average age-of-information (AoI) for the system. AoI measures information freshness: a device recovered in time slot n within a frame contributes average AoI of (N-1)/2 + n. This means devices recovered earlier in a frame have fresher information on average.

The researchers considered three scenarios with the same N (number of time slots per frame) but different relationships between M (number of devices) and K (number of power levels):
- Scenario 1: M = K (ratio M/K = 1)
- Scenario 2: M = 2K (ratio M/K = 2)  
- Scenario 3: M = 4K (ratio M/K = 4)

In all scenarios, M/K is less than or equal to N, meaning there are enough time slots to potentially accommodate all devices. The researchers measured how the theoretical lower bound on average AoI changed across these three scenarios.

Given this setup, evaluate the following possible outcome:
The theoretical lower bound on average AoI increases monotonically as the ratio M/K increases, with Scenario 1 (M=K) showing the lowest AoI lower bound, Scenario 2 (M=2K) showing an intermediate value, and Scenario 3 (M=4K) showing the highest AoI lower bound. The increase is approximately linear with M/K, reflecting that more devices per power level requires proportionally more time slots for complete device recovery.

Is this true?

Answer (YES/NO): YES